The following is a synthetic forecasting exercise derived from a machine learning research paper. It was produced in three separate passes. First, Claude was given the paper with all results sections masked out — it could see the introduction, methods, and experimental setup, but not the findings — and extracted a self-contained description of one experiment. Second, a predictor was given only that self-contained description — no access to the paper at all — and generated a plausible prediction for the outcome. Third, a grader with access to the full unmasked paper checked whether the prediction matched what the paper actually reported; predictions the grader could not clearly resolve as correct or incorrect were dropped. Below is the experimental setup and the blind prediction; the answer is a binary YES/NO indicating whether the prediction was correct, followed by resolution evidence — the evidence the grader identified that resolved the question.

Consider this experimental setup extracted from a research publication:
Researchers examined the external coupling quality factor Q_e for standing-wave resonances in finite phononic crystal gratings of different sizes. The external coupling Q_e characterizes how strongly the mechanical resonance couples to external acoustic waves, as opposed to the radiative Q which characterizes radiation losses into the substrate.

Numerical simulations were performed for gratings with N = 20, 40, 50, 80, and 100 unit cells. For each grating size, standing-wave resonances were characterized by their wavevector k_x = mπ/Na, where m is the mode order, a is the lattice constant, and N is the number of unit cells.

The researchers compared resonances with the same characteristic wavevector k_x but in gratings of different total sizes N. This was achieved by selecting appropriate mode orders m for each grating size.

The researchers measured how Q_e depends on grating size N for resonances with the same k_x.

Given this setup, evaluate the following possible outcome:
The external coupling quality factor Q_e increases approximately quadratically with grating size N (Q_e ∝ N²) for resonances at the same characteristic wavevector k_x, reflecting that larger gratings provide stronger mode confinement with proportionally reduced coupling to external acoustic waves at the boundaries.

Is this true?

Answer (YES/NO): NO